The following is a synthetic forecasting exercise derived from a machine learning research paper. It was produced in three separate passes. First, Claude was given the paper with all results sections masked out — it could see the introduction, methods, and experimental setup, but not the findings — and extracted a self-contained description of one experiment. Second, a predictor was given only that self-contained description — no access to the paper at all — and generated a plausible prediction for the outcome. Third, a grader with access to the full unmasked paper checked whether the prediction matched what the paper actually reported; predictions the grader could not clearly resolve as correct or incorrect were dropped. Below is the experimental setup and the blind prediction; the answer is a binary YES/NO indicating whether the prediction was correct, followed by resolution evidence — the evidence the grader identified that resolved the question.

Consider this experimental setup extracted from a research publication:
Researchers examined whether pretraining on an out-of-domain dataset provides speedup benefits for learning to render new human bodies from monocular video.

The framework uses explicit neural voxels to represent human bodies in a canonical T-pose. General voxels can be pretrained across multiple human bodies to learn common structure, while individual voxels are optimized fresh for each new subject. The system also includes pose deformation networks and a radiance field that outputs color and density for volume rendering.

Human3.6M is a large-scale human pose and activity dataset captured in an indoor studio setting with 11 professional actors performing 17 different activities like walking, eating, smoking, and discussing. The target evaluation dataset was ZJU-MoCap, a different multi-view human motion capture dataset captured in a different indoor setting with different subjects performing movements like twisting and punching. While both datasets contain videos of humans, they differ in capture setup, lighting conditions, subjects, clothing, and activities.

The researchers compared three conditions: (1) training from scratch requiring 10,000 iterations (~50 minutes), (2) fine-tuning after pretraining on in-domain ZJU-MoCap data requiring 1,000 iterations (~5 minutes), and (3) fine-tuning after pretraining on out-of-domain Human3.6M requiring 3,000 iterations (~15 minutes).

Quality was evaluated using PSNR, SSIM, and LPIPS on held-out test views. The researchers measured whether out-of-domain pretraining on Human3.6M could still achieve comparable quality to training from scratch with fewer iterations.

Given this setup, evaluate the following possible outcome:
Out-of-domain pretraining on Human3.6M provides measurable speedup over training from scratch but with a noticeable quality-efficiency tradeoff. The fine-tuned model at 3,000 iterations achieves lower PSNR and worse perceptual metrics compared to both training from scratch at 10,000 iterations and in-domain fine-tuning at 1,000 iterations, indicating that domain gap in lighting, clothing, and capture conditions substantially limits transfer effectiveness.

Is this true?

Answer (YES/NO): NO